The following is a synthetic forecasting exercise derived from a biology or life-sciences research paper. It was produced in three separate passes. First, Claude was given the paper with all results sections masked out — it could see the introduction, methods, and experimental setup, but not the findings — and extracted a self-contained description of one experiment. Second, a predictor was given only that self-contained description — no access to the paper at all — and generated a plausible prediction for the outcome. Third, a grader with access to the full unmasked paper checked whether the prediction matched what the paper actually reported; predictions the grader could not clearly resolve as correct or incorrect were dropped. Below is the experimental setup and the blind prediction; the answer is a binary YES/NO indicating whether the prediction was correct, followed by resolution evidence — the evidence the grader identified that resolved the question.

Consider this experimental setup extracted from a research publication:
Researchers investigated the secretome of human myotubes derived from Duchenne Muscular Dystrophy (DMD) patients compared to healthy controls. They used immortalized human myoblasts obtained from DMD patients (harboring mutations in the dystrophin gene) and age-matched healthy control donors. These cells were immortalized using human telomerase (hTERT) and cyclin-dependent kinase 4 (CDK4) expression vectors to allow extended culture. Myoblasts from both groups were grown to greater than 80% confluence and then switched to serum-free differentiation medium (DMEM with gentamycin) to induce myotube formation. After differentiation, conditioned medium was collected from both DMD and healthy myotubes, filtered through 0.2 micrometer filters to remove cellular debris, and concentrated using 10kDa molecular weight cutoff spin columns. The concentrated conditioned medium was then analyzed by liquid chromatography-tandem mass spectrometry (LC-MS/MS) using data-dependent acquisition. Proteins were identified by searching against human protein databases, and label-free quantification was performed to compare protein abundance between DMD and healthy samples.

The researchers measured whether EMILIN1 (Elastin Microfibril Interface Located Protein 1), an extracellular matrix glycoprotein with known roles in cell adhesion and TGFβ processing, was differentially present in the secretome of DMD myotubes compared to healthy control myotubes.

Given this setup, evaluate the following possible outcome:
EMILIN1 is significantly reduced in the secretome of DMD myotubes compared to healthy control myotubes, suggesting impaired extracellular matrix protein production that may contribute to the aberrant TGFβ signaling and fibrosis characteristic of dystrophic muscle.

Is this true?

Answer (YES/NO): NO